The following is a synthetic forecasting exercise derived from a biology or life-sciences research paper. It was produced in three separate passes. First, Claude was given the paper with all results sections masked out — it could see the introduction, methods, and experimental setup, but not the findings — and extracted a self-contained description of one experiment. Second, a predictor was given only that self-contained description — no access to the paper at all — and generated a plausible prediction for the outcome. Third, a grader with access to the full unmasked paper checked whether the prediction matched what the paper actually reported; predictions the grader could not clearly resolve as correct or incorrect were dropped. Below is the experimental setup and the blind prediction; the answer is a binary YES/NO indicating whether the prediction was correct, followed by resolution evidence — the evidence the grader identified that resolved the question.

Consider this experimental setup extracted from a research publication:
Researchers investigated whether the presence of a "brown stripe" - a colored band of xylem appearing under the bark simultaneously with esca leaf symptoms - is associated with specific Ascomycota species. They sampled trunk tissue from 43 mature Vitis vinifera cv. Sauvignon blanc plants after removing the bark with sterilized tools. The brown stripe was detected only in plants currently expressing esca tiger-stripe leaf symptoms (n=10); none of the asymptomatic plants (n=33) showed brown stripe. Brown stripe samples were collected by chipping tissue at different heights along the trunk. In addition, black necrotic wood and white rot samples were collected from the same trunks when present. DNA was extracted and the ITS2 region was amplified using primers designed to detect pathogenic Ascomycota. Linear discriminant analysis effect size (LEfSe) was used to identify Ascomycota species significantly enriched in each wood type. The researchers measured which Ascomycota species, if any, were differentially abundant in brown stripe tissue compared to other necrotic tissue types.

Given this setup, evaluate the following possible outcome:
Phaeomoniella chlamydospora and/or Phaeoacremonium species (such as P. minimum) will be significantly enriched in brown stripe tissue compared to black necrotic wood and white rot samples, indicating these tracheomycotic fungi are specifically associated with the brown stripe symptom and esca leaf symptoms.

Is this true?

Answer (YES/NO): NO